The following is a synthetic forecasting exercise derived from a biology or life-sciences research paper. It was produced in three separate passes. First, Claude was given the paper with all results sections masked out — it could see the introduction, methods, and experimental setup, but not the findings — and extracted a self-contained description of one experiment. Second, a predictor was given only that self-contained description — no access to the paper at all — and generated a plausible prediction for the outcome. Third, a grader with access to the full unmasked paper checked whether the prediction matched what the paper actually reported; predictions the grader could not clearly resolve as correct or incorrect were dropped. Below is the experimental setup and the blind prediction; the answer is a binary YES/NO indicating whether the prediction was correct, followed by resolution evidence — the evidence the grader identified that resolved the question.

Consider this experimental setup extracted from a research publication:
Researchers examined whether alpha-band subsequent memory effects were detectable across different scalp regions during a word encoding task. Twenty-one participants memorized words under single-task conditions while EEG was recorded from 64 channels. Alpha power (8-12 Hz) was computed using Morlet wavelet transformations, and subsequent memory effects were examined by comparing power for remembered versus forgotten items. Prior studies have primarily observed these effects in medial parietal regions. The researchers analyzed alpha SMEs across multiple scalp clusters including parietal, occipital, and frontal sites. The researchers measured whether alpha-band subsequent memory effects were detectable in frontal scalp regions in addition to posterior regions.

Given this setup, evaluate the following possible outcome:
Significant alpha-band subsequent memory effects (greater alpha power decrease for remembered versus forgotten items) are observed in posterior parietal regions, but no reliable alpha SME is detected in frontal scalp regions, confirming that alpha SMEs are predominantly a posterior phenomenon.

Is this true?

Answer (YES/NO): NO